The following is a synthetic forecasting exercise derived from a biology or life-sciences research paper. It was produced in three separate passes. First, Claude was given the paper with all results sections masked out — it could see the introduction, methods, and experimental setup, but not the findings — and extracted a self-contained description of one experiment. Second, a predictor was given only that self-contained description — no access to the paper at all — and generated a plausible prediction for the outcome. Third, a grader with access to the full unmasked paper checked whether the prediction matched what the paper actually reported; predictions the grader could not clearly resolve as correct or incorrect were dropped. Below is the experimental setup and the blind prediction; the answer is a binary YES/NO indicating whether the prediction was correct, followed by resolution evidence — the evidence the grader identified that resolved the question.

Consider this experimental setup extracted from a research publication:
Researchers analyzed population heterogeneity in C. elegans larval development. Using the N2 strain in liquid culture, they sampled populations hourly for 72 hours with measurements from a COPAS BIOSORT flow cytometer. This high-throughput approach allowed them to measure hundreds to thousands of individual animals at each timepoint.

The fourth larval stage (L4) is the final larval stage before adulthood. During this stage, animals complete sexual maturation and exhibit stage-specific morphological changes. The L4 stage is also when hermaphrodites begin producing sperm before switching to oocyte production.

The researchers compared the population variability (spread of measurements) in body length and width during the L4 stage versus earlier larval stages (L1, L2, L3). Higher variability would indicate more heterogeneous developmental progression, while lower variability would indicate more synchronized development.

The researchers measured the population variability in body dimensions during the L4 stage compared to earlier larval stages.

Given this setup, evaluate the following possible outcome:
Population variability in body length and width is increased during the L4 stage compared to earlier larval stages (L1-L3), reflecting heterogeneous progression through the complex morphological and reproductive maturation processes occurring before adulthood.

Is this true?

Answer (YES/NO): YES